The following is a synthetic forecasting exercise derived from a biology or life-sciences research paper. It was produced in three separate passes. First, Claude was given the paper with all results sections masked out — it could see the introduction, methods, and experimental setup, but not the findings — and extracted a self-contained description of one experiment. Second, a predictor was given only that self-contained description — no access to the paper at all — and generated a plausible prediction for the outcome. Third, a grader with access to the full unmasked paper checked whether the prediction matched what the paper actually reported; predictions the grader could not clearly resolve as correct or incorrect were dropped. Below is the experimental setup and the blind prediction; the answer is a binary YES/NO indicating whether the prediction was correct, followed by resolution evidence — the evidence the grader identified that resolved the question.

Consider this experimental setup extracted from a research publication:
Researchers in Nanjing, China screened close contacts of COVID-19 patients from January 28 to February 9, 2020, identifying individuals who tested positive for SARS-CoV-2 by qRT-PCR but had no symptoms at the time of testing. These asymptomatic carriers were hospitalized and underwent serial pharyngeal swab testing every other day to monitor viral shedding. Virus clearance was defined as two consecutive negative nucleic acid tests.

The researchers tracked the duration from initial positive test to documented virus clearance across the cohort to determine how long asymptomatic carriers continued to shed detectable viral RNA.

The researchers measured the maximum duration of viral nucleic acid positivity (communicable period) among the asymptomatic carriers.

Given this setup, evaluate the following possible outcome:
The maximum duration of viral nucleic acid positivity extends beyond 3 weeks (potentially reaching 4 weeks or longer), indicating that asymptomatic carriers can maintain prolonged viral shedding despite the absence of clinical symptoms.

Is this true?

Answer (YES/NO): YES